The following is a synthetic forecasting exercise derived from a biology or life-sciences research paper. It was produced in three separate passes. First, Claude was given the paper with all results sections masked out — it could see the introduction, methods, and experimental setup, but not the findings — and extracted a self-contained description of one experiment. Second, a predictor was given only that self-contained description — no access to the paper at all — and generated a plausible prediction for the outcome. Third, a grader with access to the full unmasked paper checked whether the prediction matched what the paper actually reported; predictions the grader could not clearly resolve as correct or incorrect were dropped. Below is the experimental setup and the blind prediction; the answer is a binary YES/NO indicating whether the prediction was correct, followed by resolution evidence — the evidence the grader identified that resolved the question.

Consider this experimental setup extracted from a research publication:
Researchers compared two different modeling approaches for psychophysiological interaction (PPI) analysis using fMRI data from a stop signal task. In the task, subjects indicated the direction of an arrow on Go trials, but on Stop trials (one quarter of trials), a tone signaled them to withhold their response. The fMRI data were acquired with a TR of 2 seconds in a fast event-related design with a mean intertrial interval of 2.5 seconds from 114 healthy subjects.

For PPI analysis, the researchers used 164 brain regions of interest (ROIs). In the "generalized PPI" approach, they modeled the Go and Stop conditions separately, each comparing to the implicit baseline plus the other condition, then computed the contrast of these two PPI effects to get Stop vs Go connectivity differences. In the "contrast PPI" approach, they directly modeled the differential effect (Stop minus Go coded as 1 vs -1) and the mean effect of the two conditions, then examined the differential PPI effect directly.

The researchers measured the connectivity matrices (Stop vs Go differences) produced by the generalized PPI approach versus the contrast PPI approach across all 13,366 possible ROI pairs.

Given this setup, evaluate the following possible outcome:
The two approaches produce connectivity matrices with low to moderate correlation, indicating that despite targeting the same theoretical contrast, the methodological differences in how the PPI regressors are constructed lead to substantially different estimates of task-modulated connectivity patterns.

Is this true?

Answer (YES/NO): NO